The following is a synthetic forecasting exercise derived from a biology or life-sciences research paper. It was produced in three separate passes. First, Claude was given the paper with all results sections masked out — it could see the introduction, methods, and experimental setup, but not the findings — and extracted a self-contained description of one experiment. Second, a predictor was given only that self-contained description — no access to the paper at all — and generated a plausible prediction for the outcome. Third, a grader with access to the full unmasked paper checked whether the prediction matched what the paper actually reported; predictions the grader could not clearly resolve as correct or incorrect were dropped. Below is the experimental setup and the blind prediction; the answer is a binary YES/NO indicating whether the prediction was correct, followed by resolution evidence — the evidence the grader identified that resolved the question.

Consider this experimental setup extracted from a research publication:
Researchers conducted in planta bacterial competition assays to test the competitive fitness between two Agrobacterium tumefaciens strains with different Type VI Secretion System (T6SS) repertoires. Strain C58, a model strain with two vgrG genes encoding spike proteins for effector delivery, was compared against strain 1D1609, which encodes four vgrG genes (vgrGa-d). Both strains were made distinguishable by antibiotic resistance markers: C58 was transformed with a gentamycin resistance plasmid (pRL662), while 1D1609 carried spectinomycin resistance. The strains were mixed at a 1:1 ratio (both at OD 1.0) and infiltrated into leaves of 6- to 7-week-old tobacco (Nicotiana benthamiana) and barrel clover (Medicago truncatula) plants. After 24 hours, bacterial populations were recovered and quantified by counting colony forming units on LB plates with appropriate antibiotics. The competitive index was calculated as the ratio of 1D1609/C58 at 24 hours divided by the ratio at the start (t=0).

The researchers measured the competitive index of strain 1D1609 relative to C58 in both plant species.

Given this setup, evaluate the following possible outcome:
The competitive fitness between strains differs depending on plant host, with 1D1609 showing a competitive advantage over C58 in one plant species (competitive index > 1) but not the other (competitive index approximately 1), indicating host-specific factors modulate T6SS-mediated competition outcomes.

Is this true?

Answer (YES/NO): NO